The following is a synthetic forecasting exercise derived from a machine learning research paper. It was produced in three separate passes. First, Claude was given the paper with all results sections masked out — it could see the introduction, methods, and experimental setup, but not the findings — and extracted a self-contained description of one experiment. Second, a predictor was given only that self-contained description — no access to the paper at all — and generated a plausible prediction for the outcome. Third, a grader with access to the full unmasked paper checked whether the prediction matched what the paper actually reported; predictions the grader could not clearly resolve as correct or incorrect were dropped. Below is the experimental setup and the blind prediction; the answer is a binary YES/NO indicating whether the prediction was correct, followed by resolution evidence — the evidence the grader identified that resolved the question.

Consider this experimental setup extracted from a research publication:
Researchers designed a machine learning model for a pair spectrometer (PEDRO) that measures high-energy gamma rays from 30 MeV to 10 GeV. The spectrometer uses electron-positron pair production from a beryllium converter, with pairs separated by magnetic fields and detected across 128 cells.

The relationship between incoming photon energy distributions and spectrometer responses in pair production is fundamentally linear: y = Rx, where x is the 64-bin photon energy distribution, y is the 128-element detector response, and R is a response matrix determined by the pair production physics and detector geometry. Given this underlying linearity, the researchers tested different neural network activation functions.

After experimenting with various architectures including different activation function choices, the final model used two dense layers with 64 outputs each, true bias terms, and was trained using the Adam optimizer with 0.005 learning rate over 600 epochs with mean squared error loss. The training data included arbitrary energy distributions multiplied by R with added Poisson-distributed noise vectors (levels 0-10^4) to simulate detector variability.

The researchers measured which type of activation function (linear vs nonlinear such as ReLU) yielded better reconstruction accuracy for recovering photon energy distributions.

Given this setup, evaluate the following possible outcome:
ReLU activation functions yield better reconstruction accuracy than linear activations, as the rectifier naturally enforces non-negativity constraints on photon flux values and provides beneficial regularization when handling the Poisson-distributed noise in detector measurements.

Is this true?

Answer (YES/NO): NO